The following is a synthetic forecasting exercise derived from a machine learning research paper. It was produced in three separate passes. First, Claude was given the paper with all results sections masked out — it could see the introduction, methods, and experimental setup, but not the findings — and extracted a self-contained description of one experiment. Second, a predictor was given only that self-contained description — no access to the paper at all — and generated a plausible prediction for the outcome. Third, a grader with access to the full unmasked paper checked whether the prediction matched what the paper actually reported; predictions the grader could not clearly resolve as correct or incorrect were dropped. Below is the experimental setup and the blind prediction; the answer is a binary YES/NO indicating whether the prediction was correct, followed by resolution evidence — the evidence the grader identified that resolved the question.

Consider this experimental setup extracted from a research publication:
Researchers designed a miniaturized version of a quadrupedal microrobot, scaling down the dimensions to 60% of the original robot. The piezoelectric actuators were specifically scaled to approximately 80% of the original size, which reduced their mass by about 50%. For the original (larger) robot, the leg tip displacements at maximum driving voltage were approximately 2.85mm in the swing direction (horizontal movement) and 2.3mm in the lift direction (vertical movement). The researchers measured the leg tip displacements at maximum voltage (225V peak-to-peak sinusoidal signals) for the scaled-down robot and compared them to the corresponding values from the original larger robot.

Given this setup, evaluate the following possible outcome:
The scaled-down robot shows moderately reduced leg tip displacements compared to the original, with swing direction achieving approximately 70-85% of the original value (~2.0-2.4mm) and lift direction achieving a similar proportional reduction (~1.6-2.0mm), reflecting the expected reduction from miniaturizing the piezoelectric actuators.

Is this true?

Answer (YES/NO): NO